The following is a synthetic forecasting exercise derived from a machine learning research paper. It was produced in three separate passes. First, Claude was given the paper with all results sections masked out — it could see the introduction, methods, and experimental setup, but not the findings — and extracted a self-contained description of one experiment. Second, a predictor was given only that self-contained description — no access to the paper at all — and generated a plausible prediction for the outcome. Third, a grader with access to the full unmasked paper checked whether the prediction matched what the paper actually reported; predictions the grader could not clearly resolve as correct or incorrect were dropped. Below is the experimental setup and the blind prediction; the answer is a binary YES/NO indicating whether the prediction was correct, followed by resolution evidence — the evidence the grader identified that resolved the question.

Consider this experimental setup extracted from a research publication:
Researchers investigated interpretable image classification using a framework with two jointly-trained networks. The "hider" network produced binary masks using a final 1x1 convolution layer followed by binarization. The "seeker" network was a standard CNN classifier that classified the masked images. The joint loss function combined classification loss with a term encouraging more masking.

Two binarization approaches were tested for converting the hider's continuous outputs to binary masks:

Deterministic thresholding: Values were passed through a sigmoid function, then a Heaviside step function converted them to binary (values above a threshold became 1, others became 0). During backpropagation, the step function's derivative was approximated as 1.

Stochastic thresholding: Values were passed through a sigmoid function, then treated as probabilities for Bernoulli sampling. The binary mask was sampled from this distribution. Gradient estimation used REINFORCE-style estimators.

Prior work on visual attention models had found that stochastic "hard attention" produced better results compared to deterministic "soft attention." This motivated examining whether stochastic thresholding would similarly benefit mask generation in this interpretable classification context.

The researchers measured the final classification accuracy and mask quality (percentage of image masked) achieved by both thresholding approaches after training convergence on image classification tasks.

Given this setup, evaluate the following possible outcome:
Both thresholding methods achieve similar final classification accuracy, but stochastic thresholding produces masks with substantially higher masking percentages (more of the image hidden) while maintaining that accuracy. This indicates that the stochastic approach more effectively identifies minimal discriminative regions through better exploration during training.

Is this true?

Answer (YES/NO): NO